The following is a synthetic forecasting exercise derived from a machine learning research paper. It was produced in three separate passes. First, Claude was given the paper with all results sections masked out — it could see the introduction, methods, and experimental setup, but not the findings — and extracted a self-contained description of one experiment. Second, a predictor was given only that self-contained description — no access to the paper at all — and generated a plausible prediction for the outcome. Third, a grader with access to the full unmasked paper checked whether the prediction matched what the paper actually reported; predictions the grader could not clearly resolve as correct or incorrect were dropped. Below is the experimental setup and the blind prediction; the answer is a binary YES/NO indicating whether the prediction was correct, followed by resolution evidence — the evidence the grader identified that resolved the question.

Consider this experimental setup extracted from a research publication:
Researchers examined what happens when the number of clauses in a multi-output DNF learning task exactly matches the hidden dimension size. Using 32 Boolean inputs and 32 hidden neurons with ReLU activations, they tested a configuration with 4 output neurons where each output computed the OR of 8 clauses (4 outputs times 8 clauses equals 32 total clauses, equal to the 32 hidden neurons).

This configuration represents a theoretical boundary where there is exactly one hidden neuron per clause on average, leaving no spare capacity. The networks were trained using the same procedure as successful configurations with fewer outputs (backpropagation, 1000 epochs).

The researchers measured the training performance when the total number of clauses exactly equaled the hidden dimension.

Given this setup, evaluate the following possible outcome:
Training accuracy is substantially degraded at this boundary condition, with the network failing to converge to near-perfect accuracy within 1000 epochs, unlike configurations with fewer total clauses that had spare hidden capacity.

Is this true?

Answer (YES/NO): YES